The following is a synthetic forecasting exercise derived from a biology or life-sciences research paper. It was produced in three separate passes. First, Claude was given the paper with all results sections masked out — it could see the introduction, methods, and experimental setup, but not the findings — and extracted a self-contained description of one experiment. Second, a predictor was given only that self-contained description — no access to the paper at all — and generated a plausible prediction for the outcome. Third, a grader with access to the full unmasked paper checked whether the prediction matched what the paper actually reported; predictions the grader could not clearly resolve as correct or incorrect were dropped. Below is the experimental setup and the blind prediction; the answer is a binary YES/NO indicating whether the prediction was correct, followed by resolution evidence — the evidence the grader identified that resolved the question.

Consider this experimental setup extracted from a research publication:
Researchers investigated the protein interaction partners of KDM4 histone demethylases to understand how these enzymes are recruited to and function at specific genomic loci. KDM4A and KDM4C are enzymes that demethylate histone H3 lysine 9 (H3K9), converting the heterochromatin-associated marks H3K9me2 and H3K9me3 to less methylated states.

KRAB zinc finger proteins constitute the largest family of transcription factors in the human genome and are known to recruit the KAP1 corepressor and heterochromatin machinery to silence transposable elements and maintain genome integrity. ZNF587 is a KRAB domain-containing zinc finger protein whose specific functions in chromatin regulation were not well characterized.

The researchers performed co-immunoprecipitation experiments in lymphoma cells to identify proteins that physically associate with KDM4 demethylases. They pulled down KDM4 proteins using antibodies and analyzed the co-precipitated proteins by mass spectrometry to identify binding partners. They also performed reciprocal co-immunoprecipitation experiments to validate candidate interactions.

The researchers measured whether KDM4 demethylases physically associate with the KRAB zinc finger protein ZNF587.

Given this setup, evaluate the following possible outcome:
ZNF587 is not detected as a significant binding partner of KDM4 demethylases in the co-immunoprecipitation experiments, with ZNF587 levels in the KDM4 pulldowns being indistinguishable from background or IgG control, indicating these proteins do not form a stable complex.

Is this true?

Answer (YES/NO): NO